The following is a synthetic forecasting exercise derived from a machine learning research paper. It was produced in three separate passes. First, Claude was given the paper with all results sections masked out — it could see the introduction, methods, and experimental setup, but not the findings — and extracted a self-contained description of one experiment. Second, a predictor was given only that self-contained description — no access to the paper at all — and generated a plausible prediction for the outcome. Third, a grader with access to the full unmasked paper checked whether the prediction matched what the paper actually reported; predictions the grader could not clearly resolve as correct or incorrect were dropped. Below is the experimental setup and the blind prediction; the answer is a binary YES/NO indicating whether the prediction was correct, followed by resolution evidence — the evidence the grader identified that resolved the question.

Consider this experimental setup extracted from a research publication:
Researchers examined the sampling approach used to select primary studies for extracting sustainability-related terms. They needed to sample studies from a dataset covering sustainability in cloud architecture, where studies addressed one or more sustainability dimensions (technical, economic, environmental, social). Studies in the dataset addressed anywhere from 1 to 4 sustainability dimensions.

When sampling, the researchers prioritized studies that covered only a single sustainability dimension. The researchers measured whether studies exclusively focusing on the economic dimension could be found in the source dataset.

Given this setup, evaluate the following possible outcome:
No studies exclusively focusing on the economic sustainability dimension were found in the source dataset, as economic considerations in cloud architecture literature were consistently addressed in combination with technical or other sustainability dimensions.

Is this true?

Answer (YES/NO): YES